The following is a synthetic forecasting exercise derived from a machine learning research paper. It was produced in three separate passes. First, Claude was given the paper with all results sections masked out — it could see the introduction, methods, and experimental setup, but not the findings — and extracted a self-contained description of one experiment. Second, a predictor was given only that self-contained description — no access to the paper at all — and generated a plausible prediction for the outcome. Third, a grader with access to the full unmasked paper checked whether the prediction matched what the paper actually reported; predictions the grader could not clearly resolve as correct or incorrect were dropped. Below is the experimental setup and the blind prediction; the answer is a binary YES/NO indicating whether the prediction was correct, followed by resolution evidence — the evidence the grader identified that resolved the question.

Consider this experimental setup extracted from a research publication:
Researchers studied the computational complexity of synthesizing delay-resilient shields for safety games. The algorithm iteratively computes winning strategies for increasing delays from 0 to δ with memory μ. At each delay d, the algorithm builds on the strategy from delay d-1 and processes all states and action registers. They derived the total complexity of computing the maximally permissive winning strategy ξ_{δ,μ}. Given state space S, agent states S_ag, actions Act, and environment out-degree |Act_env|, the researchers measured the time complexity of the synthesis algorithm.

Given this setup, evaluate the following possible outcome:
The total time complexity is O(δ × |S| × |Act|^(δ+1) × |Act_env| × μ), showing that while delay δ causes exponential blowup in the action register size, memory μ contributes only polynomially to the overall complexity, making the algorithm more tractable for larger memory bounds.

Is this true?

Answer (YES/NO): NO